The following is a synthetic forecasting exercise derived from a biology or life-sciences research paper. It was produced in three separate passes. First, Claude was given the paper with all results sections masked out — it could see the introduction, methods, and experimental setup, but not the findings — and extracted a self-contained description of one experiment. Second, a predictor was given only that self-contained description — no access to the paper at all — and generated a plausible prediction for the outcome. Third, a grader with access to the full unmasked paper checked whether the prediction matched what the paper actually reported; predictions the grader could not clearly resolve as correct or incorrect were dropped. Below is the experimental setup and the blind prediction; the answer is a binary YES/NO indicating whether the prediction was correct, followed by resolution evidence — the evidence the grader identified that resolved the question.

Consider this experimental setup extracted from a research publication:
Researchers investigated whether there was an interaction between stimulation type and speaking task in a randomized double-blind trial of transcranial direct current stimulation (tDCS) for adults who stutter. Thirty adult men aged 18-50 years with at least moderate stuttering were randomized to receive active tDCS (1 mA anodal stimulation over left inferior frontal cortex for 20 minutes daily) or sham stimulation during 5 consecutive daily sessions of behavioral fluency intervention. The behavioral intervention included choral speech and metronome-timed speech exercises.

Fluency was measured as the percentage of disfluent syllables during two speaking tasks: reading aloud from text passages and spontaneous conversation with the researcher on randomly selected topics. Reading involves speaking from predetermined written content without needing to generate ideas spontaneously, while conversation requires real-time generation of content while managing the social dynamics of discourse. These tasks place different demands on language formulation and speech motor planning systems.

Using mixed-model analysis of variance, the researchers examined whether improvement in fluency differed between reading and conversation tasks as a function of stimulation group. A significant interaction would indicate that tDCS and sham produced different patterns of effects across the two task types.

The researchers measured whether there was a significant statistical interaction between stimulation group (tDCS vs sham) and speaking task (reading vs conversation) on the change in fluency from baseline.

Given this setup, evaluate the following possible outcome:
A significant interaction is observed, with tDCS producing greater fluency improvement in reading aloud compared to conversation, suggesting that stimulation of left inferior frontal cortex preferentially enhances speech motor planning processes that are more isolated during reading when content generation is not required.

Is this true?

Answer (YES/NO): NO